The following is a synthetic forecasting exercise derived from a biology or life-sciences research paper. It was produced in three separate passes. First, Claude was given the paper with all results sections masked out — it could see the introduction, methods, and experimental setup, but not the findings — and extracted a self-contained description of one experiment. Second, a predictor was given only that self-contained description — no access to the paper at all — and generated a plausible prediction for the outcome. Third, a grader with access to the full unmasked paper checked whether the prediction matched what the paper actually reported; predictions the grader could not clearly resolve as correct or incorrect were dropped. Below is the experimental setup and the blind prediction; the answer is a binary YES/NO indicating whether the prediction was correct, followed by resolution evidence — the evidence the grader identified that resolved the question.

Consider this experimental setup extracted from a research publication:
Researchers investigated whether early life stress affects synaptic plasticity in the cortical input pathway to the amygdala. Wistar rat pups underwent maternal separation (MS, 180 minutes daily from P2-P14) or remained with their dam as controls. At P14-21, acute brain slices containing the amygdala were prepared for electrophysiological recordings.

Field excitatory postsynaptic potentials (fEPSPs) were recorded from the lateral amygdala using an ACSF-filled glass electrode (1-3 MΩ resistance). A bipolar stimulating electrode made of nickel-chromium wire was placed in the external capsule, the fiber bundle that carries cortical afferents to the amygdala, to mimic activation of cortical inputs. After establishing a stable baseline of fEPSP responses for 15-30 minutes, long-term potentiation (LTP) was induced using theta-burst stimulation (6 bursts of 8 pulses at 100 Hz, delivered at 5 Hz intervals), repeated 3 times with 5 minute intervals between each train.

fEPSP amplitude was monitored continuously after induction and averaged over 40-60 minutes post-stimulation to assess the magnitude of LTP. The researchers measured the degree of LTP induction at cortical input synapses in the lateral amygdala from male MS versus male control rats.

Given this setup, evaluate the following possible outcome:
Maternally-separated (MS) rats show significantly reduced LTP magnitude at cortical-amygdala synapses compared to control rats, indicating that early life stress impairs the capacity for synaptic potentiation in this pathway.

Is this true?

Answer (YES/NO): YES